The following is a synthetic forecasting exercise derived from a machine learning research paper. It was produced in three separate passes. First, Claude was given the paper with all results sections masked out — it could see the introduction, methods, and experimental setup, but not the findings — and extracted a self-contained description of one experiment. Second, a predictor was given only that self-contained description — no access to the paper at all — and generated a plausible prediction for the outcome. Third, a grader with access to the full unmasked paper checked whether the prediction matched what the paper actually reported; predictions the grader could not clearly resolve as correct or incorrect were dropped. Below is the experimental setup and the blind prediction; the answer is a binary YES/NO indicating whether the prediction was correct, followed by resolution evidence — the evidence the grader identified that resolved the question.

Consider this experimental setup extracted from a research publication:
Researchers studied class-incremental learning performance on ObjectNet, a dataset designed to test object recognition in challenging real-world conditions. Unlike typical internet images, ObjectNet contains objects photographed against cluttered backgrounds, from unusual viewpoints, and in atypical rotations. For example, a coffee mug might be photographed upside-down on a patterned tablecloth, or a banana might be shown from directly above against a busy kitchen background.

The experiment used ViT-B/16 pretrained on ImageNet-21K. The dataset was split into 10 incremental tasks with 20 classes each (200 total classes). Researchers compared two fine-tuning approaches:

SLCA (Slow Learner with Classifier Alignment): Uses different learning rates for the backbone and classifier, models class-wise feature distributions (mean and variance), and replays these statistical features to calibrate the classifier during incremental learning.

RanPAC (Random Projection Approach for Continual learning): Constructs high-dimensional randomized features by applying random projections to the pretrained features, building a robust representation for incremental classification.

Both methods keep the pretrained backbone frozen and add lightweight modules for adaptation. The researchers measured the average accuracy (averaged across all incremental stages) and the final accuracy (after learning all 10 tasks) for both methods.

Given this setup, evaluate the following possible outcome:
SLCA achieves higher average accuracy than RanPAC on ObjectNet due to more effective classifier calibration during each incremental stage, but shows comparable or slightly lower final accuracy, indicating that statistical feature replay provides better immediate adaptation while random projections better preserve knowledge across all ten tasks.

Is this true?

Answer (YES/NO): NO